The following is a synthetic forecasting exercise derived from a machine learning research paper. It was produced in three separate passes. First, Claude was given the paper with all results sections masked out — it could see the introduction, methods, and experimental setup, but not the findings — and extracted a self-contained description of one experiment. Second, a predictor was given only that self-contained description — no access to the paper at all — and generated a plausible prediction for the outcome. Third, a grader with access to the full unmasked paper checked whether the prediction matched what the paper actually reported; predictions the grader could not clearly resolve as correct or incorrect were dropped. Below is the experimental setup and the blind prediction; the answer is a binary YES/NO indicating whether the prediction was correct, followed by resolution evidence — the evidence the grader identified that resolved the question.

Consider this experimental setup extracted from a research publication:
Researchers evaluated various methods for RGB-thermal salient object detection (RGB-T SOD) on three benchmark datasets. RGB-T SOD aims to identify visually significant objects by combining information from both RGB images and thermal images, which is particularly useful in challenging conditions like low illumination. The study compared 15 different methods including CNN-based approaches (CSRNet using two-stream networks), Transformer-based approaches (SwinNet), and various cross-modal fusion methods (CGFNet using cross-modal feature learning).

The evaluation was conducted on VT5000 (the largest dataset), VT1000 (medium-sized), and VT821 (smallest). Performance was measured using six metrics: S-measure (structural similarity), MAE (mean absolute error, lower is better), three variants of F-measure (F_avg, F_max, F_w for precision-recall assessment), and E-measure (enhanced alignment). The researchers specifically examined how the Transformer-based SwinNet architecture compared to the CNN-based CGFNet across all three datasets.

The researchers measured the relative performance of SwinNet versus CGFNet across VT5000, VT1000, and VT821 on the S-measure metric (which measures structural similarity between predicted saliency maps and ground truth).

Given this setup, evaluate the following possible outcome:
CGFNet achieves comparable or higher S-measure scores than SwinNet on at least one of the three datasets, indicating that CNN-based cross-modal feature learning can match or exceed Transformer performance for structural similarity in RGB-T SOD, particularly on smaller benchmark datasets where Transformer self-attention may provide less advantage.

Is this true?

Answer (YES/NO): NO